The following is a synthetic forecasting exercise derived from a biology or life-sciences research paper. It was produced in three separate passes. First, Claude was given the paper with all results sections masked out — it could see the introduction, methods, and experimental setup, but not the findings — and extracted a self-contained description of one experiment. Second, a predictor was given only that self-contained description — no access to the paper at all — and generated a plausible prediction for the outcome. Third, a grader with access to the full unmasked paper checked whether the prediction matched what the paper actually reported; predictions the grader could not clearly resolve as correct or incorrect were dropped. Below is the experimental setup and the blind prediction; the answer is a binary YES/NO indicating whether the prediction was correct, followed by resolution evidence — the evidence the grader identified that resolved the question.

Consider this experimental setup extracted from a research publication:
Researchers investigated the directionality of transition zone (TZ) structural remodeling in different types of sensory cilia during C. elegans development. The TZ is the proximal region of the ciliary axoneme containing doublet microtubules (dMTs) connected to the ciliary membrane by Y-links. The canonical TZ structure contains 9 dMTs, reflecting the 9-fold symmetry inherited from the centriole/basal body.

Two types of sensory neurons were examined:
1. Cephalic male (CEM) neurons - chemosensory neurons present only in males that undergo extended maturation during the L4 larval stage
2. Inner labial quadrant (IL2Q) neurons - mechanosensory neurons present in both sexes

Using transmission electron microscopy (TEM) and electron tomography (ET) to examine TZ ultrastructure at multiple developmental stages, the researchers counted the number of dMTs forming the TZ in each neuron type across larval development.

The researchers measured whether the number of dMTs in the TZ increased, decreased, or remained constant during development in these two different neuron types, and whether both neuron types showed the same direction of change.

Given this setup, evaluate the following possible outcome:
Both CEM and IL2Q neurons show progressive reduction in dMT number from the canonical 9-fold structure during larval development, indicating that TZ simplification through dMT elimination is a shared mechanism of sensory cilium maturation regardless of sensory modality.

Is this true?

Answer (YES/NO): NO